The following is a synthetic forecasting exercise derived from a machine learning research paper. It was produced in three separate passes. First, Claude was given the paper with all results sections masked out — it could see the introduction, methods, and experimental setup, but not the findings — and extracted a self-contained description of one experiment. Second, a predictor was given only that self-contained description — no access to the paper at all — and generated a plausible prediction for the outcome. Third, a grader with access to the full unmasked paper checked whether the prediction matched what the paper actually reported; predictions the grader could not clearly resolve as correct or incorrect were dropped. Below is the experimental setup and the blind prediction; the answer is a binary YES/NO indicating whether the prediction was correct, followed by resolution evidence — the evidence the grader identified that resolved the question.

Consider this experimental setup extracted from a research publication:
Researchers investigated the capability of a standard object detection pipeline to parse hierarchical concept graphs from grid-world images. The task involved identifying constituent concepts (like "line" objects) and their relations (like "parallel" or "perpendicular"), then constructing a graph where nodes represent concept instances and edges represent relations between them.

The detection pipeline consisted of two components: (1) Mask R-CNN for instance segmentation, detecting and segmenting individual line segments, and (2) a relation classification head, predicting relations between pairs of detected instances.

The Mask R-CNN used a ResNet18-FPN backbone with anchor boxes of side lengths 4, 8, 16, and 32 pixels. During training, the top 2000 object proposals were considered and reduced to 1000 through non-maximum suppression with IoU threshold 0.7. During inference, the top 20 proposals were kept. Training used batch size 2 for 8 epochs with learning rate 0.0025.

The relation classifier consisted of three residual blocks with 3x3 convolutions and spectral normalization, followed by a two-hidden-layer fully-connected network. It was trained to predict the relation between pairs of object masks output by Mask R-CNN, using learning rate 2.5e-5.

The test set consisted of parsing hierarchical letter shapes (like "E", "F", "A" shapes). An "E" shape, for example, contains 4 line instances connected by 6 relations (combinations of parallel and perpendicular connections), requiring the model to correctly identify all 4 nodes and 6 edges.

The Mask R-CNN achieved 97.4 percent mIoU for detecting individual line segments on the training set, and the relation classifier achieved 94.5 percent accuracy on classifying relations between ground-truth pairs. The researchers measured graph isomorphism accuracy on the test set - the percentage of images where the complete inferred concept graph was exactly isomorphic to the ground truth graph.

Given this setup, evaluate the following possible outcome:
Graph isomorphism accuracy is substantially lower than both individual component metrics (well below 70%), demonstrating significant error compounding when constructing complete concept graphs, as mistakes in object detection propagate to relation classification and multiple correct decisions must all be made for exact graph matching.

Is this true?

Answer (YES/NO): YES